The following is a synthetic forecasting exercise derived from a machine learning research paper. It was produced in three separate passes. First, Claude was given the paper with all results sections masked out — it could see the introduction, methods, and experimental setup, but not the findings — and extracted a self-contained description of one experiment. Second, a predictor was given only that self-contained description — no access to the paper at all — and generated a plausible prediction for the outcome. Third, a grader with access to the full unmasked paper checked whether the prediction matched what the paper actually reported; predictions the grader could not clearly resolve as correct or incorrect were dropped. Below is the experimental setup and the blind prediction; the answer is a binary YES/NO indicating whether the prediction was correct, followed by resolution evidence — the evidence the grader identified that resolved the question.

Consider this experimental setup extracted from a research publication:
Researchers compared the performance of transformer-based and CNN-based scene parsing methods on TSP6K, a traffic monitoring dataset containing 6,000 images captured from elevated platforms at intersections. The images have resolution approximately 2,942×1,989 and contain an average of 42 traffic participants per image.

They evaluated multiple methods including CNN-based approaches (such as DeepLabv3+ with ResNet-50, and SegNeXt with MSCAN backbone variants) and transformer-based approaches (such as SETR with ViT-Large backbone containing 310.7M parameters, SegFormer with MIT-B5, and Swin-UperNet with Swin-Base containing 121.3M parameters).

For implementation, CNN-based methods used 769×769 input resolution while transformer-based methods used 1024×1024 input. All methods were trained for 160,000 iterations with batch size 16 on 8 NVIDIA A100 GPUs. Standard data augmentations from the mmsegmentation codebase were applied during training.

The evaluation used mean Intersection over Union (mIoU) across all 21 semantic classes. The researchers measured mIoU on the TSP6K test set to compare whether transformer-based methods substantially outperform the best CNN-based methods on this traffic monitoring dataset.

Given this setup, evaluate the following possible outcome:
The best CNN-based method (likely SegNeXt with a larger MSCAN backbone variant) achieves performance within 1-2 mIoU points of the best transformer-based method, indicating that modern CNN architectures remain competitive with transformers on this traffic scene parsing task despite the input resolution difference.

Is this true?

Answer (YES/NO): YES